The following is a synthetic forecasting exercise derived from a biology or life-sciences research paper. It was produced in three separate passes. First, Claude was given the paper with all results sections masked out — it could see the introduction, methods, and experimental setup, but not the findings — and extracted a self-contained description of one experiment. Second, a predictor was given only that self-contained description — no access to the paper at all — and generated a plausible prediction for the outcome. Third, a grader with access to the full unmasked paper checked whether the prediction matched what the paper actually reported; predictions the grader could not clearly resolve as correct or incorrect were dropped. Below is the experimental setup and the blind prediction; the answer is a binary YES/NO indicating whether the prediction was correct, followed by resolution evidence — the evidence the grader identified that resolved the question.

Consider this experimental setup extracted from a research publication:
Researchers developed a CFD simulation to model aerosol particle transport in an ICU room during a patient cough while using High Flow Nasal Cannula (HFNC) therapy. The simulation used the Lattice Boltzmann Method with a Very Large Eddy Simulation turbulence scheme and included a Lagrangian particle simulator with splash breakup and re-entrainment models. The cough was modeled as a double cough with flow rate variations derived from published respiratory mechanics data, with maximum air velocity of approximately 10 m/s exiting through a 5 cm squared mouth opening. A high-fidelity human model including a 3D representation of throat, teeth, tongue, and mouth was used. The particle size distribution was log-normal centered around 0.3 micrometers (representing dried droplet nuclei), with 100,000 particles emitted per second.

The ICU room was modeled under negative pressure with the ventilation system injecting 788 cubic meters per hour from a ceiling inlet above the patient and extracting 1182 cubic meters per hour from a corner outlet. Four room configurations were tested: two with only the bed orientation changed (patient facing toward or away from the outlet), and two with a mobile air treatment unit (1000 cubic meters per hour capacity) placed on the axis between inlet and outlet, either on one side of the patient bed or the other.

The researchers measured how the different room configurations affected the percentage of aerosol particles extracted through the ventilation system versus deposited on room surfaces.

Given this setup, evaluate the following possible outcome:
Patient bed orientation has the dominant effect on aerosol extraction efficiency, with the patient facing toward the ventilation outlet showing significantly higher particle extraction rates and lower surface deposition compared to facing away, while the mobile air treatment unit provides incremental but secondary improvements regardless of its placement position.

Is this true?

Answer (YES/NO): NO